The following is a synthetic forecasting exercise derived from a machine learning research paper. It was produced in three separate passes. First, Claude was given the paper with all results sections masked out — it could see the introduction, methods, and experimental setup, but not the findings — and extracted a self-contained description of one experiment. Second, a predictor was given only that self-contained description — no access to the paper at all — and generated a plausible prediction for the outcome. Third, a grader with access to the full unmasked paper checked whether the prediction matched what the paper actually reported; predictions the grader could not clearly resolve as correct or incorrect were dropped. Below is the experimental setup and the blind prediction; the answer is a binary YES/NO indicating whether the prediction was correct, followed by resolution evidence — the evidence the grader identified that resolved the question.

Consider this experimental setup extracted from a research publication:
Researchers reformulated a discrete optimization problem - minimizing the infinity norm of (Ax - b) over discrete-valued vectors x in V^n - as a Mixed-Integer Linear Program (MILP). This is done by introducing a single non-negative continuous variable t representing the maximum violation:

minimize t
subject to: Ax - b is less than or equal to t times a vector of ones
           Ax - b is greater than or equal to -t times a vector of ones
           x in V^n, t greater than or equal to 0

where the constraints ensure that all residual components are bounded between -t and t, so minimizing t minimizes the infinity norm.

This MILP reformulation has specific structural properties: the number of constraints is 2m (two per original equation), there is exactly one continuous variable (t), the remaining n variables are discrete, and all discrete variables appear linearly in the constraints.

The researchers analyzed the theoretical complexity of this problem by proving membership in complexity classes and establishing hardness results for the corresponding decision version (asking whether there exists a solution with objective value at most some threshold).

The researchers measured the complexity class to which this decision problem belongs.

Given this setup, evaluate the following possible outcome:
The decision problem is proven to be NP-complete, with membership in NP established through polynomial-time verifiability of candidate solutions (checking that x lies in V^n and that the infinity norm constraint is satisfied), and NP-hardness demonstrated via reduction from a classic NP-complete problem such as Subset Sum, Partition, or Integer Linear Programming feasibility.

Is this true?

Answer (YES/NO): YES